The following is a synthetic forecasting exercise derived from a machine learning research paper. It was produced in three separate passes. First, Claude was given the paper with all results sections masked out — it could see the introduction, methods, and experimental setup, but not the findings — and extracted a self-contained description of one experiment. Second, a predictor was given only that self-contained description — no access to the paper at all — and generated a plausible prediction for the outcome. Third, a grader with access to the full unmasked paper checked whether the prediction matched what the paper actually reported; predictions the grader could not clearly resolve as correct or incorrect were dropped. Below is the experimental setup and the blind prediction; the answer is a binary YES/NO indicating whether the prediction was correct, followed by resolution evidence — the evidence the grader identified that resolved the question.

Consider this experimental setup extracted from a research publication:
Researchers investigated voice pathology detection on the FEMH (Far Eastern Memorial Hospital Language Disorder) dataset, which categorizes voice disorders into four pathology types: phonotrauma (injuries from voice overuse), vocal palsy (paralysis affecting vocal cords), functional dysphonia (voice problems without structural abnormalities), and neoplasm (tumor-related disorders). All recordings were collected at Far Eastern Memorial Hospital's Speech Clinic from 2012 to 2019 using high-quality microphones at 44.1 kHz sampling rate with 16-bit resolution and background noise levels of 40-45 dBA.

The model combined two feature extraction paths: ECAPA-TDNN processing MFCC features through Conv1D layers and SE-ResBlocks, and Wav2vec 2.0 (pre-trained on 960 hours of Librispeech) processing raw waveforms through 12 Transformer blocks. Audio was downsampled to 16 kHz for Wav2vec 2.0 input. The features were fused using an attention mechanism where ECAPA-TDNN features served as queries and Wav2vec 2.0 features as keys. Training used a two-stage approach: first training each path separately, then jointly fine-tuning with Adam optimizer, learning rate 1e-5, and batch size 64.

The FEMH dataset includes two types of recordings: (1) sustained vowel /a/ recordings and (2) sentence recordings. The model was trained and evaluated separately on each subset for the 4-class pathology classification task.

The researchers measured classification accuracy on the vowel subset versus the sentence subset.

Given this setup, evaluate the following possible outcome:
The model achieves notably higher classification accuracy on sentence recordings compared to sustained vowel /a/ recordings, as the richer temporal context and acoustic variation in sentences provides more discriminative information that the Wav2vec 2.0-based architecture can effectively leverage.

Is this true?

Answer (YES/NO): YES